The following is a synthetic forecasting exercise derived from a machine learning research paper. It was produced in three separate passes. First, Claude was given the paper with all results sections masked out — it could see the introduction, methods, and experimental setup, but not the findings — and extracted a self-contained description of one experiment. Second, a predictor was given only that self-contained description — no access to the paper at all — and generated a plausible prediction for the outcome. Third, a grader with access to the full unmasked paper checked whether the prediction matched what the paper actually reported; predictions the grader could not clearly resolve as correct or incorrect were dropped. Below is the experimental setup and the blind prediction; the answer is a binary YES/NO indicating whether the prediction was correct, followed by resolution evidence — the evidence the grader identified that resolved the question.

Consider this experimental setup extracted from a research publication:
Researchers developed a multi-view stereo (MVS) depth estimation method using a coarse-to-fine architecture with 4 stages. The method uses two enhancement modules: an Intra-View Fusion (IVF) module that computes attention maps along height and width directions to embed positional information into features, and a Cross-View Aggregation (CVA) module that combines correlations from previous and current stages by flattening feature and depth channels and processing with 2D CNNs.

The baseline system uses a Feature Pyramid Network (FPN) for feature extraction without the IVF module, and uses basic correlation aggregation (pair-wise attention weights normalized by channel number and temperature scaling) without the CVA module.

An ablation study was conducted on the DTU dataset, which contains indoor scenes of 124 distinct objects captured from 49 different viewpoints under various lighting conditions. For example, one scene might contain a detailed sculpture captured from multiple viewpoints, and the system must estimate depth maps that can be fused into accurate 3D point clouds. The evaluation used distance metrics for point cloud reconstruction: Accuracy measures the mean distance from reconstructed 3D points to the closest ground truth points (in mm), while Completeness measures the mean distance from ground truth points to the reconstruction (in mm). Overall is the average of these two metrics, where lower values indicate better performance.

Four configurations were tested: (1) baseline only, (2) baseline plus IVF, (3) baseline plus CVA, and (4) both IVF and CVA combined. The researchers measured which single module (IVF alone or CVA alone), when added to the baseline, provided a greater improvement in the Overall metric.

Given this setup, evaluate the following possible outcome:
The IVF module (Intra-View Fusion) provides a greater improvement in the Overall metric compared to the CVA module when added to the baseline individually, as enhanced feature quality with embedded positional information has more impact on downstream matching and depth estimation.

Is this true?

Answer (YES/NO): NO